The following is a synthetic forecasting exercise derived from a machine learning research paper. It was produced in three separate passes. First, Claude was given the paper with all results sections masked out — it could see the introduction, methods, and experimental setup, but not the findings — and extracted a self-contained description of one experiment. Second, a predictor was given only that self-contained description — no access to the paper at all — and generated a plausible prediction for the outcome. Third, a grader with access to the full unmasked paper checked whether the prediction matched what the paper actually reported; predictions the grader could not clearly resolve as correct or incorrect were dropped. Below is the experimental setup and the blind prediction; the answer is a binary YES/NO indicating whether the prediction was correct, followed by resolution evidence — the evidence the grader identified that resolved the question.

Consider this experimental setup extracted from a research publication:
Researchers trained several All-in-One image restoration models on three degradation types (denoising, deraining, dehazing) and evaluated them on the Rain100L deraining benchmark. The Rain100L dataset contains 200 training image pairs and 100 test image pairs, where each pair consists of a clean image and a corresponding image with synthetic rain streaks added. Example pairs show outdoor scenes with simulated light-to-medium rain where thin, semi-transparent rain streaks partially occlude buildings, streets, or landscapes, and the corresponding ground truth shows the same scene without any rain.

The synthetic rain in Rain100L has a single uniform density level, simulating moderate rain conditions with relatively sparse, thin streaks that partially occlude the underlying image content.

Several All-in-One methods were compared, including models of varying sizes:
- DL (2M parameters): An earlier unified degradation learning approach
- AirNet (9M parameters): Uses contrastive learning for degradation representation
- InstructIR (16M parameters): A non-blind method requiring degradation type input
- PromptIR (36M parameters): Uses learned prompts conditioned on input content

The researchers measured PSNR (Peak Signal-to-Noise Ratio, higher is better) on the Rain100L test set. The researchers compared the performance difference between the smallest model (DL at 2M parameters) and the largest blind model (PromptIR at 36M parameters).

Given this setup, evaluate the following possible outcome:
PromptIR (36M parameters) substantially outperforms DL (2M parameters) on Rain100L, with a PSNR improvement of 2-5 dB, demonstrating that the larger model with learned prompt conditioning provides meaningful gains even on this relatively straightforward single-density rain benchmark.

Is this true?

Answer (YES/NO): YES